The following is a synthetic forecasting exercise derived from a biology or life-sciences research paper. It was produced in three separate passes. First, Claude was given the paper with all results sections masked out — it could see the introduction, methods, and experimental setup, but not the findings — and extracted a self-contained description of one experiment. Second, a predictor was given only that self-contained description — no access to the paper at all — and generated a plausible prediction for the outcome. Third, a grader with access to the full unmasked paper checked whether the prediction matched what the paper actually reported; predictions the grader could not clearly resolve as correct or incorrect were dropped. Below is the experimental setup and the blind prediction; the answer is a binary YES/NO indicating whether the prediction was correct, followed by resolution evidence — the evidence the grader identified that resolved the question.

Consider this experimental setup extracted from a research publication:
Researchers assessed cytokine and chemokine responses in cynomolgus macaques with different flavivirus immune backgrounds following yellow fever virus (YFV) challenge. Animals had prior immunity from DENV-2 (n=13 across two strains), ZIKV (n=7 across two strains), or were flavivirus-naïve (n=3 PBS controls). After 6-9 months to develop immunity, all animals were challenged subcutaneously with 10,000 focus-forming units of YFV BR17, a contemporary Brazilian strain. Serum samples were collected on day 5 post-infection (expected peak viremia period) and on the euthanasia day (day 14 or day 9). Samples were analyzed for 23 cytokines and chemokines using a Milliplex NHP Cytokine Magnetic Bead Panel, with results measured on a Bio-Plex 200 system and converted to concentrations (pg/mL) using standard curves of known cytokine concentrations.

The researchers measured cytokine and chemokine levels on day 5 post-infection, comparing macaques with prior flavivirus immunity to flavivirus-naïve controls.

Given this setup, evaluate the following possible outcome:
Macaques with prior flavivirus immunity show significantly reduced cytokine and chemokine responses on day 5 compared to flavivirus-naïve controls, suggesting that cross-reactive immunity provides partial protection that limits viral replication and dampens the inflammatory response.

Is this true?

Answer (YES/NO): NO